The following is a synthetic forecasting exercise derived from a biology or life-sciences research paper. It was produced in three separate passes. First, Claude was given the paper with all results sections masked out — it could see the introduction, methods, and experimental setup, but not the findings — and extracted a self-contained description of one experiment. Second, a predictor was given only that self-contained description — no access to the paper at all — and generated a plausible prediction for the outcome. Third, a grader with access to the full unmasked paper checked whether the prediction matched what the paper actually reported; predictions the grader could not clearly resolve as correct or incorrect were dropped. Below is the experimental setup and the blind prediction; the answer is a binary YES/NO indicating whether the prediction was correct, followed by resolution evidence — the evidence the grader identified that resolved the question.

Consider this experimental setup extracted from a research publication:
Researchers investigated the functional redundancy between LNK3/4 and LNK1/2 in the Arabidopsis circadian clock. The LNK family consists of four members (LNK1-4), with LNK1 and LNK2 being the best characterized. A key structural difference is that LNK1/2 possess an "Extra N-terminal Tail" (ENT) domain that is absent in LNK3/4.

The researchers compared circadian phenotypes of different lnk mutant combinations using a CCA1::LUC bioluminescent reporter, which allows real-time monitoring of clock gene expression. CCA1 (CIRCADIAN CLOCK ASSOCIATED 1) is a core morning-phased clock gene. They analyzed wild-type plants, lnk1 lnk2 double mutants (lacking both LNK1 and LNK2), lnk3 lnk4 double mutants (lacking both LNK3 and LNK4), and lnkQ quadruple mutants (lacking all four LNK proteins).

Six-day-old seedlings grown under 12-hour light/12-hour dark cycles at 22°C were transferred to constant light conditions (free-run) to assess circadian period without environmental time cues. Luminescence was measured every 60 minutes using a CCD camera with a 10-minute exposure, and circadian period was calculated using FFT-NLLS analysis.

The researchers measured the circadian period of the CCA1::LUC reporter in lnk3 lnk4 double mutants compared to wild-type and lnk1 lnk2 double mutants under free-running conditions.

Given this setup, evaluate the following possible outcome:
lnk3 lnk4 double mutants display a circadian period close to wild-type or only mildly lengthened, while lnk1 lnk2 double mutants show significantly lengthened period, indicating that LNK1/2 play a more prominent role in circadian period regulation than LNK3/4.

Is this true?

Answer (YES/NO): YES